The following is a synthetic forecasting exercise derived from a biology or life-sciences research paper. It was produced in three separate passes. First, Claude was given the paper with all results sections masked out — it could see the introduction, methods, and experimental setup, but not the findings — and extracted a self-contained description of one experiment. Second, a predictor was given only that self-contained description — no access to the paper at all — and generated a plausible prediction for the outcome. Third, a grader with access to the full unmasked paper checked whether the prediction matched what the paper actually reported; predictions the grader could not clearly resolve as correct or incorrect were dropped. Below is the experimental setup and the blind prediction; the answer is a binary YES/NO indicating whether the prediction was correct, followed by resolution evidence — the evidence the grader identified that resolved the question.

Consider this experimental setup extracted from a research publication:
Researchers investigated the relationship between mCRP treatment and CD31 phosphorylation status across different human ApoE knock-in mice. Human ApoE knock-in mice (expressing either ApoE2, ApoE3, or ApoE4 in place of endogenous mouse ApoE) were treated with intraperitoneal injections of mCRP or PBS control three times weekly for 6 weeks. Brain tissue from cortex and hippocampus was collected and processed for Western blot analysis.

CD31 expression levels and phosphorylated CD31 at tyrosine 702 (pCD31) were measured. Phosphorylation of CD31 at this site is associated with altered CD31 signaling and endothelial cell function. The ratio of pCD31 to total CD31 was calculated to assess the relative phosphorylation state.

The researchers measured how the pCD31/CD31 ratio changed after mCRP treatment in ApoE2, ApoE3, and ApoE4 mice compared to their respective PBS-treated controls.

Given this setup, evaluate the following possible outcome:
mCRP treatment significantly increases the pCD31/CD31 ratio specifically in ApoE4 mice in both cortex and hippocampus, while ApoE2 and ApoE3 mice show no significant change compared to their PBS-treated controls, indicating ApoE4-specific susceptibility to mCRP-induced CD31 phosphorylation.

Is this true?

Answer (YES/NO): YES